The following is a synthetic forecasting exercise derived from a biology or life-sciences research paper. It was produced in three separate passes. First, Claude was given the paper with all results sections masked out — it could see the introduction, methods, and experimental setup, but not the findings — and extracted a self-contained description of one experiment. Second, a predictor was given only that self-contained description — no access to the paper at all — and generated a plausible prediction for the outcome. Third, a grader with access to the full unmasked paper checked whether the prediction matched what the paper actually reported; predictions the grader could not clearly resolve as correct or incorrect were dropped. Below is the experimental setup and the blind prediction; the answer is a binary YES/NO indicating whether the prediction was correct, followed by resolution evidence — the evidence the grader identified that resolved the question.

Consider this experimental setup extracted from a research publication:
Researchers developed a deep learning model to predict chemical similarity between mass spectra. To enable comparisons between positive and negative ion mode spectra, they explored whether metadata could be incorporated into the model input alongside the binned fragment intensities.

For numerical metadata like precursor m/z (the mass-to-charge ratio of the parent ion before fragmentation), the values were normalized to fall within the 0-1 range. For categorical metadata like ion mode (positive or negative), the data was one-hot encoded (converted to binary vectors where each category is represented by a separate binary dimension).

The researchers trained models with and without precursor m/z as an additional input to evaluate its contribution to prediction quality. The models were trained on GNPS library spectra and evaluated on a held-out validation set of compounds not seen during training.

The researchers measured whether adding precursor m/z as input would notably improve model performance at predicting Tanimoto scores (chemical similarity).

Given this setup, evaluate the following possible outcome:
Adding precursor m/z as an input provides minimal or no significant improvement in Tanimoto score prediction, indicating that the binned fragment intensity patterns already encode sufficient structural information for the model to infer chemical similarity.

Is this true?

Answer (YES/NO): NO